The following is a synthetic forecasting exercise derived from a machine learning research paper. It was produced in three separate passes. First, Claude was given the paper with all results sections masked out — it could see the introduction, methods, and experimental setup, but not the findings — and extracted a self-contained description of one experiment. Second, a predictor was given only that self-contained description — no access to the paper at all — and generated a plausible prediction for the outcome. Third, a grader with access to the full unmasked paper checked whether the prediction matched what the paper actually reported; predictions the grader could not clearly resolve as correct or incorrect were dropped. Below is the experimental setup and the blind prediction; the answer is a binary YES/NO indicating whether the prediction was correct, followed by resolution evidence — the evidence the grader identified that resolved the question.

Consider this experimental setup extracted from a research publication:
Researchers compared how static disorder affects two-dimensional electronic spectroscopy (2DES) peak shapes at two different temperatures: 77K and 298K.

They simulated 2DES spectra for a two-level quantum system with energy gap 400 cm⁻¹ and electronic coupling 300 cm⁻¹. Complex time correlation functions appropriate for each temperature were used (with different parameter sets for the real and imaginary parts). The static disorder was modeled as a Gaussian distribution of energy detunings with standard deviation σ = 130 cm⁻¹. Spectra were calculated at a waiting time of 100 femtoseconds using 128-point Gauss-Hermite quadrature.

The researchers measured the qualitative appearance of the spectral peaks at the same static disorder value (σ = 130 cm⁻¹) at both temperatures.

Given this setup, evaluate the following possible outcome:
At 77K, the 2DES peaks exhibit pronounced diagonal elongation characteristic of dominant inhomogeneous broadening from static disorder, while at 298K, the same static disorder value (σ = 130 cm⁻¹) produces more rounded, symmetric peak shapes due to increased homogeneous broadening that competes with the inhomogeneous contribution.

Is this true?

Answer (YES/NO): NO